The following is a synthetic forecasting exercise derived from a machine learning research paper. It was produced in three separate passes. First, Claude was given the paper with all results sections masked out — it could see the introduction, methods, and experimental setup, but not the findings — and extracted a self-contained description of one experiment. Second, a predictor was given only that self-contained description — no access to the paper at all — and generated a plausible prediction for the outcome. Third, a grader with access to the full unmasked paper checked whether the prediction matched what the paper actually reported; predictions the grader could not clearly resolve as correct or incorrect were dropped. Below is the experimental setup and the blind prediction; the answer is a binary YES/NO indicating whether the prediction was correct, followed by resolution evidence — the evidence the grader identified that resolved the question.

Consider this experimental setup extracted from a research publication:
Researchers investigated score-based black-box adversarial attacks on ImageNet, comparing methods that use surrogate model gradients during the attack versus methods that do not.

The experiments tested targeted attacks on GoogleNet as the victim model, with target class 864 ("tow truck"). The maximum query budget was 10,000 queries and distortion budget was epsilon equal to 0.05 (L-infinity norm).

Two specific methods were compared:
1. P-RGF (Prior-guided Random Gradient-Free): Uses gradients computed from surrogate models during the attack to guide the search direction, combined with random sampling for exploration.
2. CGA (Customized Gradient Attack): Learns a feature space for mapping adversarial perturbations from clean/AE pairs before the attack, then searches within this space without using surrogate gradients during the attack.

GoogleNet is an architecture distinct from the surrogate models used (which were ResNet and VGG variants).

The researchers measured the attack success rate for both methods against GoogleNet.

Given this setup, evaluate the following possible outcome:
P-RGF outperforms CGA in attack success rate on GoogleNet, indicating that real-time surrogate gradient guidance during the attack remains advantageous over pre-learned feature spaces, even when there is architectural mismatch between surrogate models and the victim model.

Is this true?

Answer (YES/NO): NO